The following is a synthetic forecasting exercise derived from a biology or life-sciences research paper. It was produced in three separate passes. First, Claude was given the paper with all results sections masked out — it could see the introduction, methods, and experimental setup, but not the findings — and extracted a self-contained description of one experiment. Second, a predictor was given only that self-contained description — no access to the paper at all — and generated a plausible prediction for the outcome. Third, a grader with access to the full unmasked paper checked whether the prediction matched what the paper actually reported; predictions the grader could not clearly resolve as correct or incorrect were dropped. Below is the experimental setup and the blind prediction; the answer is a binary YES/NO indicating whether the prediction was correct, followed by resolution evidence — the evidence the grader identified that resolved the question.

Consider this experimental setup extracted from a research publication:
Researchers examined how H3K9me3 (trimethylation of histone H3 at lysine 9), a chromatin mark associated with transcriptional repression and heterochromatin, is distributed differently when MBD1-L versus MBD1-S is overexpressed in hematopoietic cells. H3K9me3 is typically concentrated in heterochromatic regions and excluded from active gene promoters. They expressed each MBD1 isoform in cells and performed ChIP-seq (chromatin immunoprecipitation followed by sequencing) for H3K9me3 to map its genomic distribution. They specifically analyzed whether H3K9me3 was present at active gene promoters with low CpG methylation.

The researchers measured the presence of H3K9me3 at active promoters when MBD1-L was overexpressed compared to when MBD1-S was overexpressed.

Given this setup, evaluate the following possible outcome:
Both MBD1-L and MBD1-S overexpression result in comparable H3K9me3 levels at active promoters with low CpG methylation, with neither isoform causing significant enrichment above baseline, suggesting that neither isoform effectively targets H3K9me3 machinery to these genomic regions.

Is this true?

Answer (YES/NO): NO